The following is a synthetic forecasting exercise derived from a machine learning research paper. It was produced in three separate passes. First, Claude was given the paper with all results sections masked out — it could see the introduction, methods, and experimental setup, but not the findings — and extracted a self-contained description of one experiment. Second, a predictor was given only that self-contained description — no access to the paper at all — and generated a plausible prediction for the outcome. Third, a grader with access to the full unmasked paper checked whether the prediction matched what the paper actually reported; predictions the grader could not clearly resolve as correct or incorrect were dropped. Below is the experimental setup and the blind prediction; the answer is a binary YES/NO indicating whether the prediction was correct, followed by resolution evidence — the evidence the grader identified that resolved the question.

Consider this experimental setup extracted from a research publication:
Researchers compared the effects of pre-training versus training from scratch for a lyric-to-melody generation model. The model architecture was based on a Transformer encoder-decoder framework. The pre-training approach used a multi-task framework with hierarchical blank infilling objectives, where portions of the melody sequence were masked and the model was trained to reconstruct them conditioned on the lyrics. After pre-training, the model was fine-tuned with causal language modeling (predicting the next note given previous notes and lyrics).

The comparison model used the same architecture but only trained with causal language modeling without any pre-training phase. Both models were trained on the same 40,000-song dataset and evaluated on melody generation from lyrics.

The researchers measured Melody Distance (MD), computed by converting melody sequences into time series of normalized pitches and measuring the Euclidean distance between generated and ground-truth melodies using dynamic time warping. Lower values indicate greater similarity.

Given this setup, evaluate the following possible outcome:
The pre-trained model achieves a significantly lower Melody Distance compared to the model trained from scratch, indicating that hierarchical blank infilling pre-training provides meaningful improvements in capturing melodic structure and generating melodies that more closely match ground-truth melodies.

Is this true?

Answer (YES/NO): YES